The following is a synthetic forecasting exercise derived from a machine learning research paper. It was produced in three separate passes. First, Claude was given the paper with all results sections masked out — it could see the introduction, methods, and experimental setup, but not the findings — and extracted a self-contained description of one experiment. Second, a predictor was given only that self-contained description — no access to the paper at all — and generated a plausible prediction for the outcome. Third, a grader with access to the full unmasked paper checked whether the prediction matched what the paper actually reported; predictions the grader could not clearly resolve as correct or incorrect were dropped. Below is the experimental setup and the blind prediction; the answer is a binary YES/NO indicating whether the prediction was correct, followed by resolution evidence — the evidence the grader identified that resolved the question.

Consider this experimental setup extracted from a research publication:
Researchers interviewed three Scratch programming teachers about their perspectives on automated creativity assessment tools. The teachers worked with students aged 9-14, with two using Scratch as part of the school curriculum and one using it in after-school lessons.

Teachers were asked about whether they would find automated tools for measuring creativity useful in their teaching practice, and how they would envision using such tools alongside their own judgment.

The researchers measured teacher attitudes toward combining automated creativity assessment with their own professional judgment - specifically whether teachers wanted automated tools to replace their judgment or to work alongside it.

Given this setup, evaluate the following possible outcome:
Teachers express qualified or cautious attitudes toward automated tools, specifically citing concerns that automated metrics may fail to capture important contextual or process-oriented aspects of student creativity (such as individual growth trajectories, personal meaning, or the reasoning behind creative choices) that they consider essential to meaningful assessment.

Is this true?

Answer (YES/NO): NO